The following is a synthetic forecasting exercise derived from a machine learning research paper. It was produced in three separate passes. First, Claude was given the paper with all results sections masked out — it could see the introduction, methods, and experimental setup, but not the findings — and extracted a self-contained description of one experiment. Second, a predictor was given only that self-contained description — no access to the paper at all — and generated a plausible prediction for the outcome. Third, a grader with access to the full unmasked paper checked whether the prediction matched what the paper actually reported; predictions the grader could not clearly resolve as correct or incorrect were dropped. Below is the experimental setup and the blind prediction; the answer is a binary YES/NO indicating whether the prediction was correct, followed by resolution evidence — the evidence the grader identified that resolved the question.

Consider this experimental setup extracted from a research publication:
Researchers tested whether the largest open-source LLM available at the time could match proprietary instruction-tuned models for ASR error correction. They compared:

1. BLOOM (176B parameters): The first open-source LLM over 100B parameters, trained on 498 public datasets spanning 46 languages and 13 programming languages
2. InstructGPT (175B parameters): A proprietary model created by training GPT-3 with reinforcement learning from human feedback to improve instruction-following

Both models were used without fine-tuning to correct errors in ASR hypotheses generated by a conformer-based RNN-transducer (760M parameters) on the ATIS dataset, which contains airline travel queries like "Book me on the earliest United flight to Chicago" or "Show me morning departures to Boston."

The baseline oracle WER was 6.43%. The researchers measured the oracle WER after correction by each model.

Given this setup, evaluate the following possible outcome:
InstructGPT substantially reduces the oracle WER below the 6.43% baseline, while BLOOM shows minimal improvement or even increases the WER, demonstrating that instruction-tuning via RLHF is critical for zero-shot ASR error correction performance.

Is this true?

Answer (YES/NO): NO